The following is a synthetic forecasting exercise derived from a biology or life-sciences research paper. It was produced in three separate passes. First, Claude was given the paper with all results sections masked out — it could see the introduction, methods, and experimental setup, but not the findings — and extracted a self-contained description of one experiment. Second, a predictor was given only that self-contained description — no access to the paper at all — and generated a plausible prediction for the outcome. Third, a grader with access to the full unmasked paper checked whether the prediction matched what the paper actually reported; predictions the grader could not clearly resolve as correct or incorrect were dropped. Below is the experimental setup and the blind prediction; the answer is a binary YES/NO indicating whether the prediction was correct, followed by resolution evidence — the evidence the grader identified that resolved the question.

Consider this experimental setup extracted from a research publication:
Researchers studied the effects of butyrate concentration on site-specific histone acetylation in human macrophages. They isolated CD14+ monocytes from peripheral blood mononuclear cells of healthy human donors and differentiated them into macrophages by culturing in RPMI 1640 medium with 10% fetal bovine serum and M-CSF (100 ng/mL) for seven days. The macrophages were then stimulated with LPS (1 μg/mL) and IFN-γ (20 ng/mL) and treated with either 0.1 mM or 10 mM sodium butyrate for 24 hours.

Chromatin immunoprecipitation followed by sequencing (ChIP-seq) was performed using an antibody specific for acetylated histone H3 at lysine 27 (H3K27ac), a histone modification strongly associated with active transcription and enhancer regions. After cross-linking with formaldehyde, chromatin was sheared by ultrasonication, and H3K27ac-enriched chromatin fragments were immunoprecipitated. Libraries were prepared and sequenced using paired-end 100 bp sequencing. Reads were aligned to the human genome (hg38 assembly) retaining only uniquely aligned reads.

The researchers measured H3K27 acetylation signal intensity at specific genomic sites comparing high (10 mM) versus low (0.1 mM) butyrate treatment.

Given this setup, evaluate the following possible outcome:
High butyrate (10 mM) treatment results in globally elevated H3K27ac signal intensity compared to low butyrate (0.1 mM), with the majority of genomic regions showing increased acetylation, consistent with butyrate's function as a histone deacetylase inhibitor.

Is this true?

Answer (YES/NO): NO